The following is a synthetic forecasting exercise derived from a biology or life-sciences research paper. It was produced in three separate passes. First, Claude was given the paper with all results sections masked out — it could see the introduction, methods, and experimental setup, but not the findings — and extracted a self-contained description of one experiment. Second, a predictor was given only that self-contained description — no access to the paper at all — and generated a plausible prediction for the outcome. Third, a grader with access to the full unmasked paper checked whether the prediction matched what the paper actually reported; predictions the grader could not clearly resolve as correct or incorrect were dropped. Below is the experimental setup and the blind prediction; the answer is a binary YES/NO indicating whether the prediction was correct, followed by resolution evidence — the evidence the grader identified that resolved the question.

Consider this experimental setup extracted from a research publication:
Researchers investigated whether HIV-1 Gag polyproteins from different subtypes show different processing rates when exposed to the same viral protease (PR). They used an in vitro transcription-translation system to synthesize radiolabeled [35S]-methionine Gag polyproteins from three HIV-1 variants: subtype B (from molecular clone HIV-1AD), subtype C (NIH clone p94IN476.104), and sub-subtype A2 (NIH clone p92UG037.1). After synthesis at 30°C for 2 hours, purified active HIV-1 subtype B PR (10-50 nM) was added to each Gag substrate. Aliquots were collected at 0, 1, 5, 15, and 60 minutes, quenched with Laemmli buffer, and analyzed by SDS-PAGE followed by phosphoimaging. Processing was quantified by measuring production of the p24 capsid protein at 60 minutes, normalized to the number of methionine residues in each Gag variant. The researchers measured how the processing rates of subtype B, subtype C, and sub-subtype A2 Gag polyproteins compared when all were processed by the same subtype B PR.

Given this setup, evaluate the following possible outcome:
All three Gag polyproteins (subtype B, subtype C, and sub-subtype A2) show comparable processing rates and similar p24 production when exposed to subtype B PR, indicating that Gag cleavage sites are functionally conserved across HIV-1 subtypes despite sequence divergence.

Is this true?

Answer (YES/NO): NO